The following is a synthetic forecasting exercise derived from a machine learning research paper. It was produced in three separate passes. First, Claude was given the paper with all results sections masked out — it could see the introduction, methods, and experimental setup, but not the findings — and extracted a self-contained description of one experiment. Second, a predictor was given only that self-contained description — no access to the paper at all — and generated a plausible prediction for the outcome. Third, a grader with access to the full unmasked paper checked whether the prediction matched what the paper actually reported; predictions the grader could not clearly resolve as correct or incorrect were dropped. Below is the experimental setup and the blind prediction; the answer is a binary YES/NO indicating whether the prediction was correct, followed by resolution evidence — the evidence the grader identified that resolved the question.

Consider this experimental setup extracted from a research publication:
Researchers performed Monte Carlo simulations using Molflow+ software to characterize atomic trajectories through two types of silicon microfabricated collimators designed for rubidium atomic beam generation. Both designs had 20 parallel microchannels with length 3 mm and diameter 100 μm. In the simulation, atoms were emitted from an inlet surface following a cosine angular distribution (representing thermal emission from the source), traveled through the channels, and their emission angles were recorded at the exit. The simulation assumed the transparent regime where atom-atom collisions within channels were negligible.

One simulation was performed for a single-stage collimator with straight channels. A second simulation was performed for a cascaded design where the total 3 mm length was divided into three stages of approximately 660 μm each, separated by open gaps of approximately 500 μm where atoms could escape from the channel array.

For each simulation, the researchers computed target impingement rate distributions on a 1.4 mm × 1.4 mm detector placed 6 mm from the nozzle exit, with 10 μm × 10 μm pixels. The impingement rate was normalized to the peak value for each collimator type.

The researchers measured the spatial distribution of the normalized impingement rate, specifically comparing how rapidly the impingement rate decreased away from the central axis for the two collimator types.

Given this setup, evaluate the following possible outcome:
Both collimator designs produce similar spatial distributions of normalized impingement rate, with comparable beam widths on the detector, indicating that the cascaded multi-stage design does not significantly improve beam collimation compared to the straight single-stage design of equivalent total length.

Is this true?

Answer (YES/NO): NO